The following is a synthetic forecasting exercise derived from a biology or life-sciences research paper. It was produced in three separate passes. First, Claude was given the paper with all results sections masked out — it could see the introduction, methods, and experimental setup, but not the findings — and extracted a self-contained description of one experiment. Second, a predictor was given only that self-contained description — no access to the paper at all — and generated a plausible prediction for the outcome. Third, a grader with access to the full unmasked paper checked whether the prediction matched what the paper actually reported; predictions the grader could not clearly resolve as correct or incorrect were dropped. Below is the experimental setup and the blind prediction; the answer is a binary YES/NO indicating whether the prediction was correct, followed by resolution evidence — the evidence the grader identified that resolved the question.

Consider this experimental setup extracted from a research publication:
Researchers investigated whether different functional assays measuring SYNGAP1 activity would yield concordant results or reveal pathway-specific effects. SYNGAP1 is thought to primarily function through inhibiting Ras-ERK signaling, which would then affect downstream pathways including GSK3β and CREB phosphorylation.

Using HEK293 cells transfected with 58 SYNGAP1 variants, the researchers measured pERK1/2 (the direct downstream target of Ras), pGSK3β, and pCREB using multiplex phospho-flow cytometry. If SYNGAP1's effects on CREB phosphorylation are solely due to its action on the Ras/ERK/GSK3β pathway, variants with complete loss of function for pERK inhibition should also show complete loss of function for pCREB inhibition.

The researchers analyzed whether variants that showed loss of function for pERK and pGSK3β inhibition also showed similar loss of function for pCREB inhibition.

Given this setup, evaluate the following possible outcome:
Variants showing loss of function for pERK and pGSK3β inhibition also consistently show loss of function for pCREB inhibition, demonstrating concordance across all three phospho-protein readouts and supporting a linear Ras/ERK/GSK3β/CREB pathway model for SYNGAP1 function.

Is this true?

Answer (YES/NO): NO